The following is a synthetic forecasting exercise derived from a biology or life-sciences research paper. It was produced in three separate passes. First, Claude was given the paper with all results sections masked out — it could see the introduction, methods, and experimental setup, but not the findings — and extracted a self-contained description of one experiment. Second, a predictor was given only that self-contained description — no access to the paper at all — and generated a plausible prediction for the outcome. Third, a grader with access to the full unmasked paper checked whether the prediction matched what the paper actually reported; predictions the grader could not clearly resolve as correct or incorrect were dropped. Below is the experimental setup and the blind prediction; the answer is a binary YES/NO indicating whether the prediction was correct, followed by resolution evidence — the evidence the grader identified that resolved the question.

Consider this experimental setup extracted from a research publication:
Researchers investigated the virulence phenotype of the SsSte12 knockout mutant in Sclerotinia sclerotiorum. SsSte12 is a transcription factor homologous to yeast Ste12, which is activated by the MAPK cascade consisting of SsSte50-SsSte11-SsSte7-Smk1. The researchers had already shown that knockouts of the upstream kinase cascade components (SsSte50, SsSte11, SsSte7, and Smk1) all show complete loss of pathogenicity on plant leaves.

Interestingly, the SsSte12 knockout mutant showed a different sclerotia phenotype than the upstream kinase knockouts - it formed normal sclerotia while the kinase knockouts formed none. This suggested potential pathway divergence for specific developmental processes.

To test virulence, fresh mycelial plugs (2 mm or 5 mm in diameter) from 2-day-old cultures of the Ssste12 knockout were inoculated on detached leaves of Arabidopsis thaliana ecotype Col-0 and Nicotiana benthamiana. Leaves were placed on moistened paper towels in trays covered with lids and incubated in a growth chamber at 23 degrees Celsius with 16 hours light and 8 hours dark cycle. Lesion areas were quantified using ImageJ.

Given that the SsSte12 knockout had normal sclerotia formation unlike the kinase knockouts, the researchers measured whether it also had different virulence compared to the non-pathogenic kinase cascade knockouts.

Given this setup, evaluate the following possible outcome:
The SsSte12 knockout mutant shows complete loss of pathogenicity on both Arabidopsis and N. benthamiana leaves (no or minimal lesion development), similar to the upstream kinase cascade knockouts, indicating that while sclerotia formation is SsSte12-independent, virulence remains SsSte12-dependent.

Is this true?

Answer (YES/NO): NO